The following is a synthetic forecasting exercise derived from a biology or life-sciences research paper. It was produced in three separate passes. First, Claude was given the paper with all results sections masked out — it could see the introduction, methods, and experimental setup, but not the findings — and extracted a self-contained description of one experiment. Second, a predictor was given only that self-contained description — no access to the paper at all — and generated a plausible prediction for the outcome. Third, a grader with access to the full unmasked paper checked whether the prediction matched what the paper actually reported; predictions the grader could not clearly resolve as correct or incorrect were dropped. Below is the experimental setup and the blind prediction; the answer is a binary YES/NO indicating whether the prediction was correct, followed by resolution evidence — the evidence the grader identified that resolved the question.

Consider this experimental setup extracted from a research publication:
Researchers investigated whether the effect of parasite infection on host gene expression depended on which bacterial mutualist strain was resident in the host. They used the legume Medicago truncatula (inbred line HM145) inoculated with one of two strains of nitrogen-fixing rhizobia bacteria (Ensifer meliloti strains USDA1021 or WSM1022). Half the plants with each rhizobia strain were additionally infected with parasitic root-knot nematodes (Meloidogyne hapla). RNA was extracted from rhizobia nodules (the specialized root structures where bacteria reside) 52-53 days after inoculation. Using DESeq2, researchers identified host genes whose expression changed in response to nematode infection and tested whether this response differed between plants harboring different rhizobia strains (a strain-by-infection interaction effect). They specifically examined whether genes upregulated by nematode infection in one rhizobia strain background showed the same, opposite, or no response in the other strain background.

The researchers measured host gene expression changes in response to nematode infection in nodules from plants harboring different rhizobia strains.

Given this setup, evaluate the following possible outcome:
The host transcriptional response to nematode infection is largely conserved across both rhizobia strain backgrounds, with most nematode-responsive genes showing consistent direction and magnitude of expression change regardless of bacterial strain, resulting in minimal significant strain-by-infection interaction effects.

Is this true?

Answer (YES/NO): NO